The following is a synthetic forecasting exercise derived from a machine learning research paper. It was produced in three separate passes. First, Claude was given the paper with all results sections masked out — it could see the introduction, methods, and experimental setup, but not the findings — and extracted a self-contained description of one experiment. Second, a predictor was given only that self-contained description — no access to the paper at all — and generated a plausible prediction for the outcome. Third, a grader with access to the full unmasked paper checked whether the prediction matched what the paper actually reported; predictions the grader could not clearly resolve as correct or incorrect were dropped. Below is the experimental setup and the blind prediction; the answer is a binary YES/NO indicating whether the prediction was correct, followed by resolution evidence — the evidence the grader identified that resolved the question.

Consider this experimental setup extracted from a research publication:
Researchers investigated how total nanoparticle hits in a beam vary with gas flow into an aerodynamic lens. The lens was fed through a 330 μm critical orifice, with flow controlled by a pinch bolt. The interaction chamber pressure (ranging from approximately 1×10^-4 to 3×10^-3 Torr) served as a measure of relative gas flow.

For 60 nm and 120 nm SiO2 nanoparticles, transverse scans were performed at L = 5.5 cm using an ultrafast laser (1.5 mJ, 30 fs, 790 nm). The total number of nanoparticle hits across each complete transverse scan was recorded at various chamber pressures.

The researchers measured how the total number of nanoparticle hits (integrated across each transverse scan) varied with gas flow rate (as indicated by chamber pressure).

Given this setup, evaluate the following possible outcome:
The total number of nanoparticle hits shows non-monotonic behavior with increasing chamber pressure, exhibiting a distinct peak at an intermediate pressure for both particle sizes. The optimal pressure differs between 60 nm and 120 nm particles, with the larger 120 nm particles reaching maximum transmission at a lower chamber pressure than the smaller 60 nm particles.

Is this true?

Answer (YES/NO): NO